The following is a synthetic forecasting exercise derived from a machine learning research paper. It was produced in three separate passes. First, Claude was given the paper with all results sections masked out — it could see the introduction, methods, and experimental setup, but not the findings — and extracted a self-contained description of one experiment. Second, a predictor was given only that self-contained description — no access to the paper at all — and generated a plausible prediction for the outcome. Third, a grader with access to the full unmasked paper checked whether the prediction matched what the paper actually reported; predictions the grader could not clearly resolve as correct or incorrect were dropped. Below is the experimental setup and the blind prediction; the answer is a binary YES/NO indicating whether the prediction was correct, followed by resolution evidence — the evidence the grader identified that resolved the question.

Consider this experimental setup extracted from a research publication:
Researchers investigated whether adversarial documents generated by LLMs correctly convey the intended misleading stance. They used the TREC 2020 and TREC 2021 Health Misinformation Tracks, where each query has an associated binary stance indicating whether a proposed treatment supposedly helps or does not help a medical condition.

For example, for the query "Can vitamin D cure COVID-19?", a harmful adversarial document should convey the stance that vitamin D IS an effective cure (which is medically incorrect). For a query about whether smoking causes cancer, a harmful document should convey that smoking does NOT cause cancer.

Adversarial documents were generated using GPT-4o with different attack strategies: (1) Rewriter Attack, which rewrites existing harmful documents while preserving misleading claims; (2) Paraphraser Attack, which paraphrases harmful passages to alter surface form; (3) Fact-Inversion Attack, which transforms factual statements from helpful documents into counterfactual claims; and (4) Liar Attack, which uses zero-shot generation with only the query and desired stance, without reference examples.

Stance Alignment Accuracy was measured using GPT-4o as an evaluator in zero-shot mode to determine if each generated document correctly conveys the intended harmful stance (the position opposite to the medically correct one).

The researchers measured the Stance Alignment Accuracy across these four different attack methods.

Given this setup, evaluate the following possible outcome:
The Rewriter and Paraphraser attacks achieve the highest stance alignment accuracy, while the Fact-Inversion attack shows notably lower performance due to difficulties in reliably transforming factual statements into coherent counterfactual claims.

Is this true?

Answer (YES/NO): NO